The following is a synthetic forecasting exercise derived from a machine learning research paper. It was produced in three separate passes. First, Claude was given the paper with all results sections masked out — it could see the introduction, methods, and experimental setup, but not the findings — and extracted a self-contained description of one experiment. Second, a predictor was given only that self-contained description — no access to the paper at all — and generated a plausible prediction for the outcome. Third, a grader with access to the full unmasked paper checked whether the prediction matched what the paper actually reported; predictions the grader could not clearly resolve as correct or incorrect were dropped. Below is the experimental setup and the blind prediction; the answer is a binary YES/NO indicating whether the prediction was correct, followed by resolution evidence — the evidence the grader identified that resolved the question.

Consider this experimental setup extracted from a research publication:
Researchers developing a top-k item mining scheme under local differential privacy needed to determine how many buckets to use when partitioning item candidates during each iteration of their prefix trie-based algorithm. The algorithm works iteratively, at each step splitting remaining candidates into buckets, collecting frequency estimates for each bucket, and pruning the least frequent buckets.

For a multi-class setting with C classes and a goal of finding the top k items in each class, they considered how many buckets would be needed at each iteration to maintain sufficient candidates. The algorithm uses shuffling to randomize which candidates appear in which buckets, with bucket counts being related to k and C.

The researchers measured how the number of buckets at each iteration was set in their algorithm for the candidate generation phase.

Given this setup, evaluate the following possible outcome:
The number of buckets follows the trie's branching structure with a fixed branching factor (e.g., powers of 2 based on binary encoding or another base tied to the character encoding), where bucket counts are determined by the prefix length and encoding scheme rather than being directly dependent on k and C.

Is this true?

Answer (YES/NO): NO